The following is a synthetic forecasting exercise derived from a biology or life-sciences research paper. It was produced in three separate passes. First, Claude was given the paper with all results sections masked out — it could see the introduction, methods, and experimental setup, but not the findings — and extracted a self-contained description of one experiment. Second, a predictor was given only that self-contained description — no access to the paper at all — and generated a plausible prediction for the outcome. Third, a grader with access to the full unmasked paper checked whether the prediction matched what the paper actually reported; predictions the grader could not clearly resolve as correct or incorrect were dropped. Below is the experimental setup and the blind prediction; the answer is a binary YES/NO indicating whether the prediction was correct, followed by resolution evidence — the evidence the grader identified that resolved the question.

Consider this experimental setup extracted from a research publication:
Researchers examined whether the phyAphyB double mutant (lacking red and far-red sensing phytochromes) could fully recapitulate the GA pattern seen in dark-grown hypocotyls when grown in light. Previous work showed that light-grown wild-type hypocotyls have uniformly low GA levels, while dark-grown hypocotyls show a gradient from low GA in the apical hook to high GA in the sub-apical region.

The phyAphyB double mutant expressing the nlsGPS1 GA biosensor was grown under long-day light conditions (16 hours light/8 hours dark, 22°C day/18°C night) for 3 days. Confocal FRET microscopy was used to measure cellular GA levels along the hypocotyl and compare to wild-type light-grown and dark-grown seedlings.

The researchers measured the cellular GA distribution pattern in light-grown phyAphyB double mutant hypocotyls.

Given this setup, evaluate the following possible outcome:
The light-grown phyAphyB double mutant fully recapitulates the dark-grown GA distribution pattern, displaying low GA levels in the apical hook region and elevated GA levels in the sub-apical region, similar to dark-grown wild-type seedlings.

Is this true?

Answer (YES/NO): NO